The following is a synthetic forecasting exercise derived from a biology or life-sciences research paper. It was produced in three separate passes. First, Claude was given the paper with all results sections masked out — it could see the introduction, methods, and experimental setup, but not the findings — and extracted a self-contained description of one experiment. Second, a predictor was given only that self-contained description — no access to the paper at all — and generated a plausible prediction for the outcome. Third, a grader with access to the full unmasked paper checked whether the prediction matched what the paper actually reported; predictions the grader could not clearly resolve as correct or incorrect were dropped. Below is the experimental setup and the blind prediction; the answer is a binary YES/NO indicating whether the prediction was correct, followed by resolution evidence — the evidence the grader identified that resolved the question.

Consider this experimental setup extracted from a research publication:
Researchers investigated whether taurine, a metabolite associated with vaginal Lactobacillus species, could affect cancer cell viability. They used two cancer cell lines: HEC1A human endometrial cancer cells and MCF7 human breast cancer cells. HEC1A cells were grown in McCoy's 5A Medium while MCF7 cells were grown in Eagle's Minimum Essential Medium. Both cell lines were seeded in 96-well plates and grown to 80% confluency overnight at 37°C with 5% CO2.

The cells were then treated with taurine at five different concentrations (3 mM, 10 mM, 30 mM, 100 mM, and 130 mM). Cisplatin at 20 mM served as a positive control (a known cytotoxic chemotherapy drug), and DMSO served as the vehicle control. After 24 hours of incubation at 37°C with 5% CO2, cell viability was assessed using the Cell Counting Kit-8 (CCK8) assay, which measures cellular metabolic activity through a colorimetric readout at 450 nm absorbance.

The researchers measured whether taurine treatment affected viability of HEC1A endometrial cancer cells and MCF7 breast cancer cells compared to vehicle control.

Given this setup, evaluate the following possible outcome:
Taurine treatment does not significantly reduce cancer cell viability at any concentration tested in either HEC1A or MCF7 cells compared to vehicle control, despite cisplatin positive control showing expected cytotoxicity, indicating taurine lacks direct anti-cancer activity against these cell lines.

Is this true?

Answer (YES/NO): NO